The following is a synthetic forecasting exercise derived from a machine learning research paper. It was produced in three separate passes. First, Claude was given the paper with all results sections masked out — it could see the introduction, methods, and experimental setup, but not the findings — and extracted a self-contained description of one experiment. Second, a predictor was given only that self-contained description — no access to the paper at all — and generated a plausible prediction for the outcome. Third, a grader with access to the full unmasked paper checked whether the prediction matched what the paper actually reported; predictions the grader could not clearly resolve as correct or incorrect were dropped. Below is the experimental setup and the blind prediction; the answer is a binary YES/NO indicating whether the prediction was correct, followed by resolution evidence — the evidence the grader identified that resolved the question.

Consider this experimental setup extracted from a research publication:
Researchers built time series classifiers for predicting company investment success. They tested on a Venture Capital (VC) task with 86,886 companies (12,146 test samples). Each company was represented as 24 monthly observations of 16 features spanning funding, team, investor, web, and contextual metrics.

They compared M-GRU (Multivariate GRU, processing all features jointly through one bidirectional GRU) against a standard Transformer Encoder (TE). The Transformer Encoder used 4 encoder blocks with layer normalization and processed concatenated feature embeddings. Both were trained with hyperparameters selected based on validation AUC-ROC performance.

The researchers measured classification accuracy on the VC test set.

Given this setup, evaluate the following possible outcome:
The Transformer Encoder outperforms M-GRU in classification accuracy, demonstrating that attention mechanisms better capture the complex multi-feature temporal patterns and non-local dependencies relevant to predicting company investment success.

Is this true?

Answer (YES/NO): NO